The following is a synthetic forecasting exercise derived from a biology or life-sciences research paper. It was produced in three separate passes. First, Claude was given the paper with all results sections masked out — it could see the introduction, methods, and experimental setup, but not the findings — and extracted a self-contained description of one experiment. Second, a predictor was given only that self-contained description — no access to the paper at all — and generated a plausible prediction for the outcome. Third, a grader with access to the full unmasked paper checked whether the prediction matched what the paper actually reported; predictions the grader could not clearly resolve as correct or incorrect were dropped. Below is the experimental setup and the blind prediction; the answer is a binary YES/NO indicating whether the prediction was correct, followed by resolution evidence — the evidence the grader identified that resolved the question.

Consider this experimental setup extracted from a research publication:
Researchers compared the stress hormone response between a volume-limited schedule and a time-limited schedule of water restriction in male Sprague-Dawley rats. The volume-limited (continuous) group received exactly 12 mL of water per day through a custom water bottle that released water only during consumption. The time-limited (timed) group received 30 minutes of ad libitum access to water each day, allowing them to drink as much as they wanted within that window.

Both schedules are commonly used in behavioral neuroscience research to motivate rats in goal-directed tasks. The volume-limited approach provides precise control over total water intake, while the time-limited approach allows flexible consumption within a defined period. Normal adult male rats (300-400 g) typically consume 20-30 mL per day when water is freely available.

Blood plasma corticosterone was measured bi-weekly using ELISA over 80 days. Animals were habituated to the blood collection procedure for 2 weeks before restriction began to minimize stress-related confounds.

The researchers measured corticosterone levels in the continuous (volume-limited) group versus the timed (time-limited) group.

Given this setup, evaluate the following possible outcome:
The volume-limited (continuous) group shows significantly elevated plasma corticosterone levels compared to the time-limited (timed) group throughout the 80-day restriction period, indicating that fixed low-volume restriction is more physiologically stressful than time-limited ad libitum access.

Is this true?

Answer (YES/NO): NO